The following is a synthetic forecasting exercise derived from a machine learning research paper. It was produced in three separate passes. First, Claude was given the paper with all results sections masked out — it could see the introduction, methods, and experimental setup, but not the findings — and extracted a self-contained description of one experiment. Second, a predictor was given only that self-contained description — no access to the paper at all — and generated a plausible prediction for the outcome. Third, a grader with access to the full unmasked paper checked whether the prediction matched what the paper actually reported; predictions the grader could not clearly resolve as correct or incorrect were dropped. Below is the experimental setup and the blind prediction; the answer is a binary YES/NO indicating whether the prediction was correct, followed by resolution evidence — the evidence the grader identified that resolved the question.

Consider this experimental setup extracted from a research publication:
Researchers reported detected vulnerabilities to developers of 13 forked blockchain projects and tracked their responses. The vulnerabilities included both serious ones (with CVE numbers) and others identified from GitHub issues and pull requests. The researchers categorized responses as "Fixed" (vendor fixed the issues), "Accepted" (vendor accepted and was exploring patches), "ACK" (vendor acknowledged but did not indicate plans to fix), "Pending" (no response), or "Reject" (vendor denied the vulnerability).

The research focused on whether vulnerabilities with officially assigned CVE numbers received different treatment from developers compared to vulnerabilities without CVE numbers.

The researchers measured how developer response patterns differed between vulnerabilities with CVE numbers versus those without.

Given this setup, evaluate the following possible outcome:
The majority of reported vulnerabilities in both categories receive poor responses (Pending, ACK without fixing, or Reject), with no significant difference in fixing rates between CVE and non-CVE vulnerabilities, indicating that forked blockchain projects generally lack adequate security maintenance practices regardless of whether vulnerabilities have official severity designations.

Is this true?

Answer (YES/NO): NO